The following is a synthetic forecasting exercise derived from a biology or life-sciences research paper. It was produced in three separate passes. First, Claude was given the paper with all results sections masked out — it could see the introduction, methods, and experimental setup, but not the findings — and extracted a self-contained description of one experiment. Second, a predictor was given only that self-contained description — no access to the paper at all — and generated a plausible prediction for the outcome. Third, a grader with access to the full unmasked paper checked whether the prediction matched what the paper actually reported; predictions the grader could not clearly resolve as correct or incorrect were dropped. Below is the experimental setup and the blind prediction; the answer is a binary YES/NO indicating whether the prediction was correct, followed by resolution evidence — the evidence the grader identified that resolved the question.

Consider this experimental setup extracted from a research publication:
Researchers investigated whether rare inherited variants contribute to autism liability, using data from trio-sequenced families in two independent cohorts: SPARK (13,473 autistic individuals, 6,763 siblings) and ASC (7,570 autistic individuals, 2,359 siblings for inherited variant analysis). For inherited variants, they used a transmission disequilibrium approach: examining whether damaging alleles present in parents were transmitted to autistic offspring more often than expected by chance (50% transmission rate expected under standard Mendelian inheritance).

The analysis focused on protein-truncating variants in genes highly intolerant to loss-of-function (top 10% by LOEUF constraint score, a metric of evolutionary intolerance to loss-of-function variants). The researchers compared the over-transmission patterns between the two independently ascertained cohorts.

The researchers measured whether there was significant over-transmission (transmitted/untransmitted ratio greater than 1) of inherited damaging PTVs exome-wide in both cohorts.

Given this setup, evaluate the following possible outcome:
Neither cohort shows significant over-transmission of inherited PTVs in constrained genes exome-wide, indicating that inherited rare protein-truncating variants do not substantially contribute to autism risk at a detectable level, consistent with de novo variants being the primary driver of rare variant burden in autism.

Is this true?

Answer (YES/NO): NO